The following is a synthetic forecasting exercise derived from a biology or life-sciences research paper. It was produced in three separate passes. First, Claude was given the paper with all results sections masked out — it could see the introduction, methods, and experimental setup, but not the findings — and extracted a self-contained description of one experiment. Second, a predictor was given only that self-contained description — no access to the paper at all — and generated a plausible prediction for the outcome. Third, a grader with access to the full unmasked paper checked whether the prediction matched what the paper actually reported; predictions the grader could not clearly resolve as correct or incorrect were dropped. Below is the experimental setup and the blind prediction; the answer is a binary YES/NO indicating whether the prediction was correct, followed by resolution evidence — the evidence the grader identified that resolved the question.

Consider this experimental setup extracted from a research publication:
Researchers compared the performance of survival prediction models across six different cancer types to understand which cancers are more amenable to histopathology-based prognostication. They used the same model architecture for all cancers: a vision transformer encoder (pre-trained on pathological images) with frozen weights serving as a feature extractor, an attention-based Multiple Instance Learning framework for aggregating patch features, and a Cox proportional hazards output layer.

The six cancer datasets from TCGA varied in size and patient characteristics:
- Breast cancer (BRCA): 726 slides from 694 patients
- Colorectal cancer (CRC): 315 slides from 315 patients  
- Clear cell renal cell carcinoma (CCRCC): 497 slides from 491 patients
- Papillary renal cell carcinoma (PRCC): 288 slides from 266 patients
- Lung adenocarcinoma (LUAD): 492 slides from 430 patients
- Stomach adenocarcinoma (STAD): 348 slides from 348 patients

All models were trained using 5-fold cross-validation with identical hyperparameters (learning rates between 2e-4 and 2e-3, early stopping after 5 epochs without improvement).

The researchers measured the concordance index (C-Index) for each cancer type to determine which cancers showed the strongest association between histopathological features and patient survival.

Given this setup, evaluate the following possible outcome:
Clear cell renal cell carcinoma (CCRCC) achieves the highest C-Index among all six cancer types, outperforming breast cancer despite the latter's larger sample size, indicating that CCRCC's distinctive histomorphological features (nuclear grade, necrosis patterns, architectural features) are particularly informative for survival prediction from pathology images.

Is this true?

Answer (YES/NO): NO